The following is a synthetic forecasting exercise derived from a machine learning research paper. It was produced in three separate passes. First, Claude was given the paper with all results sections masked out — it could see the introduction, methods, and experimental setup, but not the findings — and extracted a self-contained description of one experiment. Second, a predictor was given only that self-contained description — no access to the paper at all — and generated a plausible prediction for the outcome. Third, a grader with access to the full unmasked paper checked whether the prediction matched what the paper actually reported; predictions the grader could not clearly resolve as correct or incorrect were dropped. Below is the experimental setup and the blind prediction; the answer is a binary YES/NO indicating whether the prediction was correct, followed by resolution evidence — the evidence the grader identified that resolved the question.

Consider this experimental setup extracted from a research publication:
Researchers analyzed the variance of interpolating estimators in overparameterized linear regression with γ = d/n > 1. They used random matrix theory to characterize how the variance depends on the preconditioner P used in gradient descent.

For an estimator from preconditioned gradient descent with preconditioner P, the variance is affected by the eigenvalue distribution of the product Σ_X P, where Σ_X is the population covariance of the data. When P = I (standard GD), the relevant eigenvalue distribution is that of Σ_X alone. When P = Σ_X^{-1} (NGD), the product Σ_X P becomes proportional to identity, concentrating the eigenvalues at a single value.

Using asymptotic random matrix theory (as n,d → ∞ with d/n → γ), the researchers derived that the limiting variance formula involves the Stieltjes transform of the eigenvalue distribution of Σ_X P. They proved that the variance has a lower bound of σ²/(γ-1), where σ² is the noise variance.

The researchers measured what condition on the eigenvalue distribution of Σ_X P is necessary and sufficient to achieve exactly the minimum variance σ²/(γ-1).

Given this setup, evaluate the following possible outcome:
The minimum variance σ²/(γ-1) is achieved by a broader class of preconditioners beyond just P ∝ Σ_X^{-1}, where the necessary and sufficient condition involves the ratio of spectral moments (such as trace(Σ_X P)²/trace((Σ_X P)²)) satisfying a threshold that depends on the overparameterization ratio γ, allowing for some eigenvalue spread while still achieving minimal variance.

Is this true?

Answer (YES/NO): NO